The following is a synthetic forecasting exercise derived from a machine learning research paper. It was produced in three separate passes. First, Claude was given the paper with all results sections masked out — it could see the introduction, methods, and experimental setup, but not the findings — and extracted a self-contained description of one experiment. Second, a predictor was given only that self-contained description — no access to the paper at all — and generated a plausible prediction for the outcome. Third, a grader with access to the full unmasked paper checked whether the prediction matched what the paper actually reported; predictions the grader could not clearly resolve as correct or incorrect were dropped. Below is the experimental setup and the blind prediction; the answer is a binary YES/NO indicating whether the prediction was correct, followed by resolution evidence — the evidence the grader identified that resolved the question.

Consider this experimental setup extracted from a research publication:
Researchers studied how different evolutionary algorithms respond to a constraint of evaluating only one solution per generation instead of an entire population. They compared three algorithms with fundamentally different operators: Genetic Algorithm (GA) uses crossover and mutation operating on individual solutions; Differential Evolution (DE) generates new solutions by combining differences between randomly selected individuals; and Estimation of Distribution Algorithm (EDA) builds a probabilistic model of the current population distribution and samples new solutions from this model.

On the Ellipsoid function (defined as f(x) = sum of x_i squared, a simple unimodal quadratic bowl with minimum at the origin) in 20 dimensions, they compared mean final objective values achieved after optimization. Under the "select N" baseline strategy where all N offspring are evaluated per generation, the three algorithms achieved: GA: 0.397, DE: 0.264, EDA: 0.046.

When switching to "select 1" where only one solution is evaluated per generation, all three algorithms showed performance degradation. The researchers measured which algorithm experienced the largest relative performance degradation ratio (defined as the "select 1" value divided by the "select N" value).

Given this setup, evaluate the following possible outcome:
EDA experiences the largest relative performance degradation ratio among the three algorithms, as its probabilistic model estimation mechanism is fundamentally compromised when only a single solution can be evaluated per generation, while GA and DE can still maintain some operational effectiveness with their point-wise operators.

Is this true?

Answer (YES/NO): YES